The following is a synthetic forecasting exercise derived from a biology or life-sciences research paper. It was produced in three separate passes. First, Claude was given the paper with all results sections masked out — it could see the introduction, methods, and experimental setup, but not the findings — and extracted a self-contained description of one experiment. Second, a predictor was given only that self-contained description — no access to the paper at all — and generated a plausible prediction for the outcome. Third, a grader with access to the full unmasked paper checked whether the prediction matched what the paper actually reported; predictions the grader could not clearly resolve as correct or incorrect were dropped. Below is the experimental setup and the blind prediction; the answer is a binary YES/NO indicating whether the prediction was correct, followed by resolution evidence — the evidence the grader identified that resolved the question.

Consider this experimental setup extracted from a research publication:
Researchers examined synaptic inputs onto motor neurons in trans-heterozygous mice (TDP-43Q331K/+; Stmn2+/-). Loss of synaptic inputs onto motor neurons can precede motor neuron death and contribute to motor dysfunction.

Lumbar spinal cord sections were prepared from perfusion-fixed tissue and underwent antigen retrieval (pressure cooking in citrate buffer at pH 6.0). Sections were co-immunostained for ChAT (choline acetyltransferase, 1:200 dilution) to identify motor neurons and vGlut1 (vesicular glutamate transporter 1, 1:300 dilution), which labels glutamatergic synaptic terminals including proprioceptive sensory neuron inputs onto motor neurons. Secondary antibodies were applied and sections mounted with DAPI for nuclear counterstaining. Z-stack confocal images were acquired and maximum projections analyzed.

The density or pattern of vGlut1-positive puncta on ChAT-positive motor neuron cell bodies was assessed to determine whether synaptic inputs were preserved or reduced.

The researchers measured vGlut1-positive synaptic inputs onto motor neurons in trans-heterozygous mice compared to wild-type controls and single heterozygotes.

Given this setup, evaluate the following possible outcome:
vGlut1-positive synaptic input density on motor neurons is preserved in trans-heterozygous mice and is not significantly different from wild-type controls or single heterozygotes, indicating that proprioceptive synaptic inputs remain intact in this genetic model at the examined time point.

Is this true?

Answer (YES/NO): YES